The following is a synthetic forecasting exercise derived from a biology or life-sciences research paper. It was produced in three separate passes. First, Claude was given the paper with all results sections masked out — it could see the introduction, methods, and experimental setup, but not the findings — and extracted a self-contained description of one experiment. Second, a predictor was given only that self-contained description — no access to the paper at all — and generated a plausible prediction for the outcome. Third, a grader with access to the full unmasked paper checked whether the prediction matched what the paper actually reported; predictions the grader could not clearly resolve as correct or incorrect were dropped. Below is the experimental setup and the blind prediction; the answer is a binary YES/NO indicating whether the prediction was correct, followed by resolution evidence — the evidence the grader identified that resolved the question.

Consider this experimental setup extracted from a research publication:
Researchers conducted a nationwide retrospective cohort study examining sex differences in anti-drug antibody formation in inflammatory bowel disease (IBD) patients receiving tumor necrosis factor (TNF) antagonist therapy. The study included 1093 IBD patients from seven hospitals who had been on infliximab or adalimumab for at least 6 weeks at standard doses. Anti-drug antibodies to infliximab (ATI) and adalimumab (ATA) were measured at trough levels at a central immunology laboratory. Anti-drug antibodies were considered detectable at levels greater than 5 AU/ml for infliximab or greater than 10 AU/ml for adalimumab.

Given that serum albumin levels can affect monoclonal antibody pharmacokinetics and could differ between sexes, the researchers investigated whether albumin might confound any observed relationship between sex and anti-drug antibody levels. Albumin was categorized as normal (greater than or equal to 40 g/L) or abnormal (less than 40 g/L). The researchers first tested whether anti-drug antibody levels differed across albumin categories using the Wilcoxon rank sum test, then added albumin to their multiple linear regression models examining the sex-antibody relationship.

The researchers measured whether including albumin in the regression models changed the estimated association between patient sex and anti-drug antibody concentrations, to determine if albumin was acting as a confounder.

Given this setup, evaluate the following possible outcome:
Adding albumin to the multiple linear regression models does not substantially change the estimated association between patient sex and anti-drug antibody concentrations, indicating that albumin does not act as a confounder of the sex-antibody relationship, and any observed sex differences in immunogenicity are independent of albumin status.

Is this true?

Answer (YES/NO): YES